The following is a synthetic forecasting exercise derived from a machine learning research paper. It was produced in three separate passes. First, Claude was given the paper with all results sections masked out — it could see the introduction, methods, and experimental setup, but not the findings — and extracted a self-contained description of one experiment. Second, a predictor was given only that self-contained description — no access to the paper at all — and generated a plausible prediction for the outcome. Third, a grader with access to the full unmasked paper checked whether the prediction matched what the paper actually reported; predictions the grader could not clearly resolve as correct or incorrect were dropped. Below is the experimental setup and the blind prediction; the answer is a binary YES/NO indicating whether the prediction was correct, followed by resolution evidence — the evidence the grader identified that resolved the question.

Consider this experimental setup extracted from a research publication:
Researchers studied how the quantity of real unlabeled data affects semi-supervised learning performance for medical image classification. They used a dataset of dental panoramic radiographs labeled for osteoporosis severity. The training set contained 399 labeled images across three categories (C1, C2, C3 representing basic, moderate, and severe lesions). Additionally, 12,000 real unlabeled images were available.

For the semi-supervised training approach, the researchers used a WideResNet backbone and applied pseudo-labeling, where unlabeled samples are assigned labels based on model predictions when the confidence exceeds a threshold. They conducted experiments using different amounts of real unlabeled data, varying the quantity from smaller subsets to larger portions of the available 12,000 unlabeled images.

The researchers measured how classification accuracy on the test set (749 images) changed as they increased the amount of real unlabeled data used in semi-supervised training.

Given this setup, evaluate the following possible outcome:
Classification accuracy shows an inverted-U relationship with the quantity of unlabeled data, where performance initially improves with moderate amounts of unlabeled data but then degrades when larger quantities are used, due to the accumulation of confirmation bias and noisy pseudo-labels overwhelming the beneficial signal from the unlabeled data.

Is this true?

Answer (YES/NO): NO